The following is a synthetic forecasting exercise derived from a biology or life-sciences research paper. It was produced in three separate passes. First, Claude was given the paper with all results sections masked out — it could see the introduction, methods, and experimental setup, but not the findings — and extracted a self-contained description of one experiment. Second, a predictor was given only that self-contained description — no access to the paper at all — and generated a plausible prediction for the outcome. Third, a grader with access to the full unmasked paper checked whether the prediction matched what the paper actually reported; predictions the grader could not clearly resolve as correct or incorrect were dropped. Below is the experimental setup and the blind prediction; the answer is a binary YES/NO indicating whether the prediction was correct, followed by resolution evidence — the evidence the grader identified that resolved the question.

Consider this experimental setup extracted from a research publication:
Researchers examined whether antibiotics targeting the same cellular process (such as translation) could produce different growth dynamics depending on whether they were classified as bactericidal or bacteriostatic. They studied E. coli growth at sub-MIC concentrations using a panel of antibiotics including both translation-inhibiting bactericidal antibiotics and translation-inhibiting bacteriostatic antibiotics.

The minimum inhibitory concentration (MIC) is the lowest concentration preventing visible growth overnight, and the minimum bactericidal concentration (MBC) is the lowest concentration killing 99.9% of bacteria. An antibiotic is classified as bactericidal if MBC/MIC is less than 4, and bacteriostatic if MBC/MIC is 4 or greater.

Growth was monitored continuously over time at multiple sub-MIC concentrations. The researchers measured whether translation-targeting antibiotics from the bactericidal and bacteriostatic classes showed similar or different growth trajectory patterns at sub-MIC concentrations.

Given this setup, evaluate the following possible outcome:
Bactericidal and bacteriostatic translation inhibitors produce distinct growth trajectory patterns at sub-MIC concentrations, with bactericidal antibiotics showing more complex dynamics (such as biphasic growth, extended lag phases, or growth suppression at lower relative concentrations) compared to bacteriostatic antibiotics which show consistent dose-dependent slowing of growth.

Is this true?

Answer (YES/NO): YES